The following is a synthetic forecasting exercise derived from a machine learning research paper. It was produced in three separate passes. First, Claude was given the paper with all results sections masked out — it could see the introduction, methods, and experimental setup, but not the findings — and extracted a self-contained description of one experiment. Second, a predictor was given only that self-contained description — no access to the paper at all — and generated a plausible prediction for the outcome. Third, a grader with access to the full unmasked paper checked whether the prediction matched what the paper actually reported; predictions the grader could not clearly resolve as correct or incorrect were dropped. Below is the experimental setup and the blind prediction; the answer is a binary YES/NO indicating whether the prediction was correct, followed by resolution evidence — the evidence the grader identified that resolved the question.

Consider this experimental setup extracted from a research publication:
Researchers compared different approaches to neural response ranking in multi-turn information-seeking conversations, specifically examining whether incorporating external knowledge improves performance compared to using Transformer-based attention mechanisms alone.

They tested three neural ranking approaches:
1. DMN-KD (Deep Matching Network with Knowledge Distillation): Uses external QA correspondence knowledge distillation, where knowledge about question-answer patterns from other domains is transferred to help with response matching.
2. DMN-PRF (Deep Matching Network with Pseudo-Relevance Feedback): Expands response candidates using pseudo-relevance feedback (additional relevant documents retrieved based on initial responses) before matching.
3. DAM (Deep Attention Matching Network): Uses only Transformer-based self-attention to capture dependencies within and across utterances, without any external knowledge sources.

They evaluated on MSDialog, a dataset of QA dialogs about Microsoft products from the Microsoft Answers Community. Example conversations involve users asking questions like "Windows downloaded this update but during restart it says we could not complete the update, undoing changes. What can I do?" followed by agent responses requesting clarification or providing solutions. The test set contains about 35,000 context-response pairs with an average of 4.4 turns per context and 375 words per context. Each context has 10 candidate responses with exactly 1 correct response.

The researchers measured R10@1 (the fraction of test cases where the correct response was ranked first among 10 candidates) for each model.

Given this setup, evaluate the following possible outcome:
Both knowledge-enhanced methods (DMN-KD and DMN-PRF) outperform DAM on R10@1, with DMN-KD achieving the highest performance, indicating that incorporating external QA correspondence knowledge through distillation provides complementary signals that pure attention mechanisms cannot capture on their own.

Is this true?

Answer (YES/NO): NO